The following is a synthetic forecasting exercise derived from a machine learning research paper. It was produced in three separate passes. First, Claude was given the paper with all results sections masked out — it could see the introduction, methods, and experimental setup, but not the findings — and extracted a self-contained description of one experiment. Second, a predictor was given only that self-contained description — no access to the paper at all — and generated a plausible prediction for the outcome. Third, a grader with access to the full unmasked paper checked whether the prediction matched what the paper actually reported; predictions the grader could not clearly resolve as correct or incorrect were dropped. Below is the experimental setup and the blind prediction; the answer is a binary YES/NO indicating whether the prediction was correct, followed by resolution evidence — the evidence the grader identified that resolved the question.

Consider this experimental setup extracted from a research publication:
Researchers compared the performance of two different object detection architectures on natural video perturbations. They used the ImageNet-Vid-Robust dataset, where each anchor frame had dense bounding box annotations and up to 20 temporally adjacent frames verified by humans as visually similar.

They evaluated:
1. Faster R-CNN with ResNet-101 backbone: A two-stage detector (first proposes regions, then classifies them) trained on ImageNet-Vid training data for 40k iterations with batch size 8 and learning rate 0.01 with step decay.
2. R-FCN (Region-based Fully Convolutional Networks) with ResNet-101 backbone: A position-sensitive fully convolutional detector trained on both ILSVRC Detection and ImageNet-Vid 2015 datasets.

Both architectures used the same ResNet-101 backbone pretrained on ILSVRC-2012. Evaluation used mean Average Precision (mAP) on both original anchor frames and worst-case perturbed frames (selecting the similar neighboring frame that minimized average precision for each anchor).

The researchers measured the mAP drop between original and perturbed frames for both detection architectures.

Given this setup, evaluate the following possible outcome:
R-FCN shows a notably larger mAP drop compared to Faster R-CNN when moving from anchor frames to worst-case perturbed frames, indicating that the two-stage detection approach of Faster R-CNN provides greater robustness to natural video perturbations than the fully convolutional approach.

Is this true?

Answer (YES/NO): NO